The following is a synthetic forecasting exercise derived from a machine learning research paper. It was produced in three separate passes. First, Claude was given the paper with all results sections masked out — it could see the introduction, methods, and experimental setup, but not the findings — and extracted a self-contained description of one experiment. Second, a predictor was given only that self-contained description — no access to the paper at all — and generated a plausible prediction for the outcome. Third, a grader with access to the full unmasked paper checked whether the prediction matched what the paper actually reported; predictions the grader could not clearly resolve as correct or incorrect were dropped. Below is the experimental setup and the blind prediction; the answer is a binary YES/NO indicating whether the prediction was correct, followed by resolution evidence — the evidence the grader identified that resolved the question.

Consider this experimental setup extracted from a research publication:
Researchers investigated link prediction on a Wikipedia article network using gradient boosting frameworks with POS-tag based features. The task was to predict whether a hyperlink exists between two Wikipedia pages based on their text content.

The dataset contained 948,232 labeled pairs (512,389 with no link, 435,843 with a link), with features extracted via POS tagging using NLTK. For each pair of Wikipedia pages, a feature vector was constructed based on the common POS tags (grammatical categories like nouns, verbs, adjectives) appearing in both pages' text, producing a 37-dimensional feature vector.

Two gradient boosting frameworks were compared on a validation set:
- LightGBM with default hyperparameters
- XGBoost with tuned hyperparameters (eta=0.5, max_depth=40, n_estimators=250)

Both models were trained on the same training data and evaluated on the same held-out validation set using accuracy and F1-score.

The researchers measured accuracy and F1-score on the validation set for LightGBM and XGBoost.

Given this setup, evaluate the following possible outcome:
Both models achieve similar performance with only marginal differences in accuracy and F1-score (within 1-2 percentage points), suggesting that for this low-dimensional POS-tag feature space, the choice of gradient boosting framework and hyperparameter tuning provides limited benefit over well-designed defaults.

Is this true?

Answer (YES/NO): YES